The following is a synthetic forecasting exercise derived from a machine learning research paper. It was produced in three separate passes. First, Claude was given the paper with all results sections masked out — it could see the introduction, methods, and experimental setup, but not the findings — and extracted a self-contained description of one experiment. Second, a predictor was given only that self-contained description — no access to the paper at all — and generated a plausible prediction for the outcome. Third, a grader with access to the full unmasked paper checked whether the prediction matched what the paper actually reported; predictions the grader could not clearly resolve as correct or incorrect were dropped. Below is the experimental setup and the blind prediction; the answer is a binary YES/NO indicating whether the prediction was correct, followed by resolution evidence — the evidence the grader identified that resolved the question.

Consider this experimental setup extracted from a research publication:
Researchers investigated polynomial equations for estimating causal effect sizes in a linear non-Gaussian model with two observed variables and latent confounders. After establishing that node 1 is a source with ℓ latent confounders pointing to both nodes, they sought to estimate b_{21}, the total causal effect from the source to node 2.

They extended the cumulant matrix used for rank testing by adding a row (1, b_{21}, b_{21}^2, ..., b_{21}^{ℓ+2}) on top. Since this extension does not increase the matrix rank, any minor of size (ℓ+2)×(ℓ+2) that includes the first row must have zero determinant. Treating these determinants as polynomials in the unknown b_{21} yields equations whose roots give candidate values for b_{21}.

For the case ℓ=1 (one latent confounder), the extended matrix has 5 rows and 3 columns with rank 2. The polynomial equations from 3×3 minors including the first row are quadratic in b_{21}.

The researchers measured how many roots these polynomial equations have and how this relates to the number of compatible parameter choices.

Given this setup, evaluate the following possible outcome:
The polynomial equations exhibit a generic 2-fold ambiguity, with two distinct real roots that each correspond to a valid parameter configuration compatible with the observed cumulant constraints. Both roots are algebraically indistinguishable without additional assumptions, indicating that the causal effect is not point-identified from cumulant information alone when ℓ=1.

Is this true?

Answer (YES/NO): YES